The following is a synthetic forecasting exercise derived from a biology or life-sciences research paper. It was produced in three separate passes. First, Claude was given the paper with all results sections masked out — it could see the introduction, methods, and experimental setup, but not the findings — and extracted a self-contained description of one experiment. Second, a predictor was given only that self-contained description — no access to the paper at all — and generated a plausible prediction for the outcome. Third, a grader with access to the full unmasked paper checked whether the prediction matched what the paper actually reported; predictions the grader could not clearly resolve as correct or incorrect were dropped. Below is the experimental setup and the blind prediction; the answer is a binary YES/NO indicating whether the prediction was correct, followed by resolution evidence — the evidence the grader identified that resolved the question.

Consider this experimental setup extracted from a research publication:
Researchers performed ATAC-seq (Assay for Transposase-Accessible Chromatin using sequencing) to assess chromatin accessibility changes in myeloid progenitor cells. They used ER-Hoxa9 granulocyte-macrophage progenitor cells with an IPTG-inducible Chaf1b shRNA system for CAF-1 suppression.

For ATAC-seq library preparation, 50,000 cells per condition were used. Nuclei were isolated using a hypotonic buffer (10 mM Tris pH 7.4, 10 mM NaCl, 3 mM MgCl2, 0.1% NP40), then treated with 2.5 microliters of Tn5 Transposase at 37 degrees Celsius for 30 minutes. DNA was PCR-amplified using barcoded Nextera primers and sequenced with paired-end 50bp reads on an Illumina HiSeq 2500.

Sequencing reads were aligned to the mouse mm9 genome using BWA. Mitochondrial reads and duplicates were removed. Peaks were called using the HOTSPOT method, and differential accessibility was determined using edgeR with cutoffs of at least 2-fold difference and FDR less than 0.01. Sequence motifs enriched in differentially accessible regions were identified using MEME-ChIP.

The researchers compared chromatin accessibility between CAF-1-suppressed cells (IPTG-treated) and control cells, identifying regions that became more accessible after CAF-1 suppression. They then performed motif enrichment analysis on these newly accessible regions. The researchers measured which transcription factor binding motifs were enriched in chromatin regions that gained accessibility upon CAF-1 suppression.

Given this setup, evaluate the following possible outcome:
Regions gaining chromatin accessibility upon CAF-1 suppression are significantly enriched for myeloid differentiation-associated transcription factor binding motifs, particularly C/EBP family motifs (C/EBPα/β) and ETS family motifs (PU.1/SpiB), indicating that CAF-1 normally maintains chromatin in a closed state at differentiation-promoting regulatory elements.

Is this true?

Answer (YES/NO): NO